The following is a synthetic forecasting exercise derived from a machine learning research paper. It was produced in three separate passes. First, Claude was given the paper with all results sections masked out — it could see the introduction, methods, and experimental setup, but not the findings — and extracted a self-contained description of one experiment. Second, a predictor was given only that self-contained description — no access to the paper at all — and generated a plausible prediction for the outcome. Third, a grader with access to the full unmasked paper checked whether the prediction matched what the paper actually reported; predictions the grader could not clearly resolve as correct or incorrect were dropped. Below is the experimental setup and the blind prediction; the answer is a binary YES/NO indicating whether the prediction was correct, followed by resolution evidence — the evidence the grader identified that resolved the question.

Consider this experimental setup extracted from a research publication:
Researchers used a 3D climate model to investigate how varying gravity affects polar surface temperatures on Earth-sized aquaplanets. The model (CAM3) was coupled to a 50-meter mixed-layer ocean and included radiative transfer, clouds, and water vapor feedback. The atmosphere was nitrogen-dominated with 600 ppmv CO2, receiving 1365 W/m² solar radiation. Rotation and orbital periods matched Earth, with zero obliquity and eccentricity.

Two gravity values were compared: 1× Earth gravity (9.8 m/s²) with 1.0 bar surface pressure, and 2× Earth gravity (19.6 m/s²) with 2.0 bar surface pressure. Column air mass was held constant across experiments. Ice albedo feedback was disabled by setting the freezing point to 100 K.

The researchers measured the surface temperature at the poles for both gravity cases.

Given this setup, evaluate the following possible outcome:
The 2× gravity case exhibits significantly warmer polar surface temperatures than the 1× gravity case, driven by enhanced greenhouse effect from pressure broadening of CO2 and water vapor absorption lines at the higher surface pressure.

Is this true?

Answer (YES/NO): NO